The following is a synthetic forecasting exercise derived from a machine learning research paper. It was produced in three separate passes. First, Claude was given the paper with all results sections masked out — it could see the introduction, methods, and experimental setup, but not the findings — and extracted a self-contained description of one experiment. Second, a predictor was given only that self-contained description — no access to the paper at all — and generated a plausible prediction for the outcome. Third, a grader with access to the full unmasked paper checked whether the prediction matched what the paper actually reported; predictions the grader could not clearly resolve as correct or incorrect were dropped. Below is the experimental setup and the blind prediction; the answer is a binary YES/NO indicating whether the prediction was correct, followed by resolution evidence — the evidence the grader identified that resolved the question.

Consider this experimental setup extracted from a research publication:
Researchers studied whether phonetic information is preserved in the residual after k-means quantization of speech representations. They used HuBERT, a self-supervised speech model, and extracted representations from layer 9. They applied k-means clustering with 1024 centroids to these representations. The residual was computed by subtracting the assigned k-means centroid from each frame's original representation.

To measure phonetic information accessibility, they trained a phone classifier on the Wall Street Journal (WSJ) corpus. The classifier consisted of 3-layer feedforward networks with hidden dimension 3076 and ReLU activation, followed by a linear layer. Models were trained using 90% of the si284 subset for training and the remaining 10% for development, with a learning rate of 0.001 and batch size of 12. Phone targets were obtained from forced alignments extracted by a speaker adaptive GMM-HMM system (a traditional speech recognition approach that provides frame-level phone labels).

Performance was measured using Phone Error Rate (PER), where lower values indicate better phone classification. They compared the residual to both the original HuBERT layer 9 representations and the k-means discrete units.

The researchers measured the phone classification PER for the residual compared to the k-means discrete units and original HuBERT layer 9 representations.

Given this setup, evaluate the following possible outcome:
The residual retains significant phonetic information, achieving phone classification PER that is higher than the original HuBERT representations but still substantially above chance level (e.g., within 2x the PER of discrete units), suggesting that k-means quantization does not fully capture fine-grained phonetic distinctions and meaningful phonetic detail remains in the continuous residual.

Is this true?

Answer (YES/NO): NO